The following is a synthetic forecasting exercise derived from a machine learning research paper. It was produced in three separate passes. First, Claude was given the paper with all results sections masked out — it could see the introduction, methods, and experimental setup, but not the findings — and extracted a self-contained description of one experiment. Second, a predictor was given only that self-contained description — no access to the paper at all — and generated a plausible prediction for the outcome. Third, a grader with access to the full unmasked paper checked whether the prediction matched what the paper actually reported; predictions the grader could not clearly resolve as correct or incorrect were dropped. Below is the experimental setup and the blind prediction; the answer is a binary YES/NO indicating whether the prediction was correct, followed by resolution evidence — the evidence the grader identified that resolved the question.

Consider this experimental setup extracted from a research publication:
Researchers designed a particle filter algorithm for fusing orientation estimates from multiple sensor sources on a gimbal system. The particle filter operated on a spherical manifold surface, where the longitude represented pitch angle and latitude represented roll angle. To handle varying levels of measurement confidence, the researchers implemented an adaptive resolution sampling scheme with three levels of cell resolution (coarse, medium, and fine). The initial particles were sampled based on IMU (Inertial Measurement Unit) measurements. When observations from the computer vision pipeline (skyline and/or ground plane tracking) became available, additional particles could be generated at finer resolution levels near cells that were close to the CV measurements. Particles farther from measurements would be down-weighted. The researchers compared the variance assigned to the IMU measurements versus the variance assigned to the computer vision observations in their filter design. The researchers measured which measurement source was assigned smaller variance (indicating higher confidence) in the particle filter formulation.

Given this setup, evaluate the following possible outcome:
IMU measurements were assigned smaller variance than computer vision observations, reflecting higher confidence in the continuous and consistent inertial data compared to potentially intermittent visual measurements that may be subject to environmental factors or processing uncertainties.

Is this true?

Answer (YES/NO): NO